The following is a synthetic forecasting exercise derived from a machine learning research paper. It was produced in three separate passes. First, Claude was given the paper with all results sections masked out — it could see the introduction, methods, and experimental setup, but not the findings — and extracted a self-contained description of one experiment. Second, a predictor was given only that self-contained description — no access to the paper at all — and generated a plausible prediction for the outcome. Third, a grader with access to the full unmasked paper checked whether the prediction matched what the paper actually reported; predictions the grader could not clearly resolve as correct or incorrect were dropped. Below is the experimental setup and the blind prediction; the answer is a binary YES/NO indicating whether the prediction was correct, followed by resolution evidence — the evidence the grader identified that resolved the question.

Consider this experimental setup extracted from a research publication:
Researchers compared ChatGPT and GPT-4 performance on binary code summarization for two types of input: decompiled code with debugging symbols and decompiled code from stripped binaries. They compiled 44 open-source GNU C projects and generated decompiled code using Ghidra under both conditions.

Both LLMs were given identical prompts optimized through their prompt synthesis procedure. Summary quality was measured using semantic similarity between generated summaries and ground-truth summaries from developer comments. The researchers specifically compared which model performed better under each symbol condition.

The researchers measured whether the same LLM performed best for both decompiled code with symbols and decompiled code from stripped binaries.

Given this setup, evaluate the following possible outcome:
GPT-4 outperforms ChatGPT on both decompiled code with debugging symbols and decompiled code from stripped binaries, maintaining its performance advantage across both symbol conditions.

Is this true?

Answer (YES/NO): NO